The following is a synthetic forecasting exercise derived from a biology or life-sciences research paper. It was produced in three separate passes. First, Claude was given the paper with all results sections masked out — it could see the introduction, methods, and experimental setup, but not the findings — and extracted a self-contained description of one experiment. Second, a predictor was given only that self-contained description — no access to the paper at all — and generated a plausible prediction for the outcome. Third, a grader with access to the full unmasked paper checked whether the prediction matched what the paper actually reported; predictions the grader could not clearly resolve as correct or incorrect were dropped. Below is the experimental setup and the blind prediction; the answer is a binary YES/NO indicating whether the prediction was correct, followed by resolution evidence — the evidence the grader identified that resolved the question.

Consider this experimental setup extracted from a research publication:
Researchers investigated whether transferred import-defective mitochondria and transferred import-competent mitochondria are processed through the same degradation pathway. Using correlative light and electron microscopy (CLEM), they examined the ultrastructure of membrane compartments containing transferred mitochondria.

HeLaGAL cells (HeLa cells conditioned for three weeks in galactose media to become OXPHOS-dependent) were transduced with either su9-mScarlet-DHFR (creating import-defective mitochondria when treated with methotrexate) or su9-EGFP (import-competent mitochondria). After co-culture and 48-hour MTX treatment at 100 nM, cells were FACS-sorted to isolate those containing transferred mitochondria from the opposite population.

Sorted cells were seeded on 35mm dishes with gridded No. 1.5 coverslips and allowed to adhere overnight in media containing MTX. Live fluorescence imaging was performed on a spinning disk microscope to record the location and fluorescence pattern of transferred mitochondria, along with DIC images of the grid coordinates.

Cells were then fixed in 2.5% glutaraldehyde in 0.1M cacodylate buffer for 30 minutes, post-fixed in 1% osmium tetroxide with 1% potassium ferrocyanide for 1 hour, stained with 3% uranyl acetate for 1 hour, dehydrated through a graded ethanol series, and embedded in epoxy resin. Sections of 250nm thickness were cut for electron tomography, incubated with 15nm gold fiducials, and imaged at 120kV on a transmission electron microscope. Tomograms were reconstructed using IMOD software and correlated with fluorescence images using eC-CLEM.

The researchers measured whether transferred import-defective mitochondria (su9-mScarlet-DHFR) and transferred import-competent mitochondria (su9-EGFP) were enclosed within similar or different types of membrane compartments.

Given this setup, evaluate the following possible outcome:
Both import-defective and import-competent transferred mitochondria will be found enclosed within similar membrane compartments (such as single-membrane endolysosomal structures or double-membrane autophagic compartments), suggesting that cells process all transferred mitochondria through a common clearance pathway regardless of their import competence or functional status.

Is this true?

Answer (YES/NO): NO